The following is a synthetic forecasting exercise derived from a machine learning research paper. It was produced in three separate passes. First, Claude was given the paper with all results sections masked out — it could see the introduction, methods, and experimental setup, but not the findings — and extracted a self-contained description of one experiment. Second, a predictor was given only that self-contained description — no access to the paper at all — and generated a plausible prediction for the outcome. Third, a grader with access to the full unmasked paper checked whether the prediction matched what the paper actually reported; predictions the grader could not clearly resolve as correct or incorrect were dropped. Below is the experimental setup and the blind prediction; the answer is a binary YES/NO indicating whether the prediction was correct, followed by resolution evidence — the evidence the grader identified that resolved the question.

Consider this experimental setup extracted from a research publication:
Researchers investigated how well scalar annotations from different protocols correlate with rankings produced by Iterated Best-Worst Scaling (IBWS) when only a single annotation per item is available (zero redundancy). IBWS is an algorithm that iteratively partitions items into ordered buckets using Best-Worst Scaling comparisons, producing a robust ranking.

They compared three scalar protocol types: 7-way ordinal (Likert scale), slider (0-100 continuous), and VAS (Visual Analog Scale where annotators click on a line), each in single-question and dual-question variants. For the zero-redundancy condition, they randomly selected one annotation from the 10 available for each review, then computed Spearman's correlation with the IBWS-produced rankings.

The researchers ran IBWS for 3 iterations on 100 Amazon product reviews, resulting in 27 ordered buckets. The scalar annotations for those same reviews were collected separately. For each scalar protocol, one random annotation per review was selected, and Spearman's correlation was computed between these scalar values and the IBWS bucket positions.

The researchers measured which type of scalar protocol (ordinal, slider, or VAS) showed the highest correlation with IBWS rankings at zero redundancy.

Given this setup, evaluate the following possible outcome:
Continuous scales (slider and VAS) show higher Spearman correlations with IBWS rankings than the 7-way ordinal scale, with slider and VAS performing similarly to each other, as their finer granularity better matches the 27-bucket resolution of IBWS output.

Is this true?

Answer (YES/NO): NO